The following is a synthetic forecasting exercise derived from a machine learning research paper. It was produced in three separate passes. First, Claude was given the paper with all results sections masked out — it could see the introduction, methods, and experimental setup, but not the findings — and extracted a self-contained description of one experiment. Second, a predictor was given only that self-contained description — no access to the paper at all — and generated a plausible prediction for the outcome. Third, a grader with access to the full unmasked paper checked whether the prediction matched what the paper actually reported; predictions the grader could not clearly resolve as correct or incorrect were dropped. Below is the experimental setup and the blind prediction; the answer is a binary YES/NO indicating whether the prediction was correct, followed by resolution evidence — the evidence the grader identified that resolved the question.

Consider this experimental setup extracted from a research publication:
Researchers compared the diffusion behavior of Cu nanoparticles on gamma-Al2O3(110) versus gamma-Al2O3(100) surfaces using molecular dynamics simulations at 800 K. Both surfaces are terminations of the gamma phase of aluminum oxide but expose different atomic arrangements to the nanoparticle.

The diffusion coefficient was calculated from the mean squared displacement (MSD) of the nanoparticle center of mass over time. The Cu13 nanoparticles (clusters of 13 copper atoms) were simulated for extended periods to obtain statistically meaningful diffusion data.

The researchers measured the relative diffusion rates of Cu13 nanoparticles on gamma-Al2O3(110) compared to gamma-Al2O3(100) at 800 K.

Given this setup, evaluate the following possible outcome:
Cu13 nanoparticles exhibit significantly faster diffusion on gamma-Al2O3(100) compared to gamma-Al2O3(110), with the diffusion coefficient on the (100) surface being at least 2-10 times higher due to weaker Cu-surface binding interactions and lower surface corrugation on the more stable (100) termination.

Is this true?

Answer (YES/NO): NO